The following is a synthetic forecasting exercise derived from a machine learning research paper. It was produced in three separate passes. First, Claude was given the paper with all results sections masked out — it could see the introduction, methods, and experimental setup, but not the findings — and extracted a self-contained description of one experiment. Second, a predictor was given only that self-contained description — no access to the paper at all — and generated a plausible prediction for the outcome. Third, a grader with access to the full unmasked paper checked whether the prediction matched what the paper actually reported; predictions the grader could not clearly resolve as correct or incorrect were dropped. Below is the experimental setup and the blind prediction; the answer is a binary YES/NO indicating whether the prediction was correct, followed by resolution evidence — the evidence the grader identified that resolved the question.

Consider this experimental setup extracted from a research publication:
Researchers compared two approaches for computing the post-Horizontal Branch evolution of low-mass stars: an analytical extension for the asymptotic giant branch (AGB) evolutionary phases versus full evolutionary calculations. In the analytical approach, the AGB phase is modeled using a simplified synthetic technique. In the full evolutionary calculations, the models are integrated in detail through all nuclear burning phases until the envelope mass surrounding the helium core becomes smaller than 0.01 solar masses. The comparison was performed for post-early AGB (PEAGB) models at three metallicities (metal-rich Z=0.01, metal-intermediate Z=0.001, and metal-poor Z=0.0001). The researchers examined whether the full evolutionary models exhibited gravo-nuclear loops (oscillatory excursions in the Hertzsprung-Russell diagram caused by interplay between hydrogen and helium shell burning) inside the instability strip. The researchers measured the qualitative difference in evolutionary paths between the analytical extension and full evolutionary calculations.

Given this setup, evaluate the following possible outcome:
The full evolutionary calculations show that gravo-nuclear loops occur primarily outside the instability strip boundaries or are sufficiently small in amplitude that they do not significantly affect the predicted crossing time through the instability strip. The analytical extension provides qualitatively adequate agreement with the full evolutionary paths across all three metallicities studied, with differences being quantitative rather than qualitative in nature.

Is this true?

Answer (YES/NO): NO